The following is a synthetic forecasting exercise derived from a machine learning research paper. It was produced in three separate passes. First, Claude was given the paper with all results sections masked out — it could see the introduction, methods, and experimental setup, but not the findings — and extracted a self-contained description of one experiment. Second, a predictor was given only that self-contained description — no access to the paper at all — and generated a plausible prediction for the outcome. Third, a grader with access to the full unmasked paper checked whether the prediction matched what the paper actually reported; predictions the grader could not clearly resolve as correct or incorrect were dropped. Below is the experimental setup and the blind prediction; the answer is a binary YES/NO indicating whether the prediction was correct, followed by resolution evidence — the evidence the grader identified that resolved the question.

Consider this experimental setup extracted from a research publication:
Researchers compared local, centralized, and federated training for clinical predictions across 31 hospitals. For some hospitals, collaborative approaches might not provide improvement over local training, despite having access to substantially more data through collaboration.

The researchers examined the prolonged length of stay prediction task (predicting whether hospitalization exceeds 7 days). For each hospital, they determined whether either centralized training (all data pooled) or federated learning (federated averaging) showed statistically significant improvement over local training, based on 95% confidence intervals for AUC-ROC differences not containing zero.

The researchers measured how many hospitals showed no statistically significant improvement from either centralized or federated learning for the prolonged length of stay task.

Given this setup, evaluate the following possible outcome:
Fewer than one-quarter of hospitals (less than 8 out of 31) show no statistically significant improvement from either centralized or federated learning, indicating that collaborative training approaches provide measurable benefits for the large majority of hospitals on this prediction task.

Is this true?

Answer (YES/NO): NO